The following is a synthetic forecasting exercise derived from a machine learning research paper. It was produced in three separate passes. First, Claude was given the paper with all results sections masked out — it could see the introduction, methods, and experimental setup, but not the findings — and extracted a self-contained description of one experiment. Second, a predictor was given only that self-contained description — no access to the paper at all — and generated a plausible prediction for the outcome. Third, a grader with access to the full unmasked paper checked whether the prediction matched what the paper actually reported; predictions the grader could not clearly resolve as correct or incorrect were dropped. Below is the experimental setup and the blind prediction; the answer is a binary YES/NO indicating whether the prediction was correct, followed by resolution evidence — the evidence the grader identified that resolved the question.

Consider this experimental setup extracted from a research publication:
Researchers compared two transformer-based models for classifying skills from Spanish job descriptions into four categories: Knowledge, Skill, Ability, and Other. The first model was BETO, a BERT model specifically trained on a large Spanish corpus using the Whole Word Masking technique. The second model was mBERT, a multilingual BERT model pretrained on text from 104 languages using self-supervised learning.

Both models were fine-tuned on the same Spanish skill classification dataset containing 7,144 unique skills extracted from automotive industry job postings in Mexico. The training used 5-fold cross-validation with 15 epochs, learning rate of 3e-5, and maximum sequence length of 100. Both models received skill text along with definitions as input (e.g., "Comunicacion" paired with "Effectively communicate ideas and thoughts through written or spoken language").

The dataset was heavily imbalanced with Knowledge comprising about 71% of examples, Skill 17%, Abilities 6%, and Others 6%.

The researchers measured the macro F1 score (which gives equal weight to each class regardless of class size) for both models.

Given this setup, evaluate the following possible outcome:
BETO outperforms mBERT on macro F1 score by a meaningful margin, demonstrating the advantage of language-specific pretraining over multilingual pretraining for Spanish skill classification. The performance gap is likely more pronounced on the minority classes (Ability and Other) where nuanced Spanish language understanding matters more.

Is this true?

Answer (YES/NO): NO